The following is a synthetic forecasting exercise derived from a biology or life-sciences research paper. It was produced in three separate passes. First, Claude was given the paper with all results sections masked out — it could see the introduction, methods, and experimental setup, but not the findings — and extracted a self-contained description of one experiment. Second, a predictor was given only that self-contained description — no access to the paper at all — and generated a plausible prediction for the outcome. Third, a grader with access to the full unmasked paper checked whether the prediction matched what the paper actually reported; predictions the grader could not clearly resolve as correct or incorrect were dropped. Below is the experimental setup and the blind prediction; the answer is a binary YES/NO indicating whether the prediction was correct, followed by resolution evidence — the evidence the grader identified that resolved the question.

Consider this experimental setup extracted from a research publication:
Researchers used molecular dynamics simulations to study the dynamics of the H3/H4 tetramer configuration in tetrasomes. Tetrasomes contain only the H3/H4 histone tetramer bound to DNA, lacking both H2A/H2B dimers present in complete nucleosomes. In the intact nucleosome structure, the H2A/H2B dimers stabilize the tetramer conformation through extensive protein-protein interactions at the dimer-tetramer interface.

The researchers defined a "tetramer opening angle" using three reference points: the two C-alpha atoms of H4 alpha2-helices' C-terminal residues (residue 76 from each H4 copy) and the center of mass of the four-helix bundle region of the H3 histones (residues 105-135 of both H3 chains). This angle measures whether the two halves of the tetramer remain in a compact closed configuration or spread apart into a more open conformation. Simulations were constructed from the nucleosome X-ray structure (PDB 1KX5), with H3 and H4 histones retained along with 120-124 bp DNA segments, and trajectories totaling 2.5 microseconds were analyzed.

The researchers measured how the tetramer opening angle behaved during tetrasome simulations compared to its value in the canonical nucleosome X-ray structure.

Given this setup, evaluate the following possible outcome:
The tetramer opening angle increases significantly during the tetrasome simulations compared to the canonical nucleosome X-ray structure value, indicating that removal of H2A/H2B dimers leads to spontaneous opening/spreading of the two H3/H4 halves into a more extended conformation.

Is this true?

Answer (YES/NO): NO